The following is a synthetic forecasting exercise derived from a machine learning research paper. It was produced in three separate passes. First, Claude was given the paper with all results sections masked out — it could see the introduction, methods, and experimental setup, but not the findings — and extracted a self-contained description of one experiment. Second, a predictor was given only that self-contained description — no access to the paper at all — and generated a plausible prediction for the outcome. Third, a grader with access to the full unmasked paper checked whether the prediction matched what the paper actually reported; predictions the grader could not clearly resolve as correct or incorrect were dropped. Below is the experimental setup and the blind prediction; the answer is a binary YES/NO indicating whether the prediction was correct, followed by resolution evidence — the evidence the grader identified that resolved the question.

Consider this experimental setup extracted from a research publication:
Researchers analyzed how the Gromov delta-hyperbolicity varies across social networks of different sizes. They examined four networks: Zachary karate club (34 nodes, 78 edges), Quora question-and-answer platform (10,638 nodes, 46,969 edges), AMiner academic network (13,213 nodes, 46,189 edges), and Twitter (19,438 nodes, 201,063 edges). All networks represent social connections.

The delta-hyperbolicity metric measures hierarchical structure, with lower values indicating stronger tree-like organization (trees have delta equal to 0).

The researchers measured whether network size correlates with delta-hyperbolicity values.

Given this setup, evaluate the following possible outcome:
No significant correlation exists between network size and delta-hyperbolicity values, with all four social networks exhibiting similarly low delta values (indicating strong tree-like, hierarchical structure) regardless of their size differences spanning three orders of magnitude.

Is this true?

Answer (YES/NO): NO